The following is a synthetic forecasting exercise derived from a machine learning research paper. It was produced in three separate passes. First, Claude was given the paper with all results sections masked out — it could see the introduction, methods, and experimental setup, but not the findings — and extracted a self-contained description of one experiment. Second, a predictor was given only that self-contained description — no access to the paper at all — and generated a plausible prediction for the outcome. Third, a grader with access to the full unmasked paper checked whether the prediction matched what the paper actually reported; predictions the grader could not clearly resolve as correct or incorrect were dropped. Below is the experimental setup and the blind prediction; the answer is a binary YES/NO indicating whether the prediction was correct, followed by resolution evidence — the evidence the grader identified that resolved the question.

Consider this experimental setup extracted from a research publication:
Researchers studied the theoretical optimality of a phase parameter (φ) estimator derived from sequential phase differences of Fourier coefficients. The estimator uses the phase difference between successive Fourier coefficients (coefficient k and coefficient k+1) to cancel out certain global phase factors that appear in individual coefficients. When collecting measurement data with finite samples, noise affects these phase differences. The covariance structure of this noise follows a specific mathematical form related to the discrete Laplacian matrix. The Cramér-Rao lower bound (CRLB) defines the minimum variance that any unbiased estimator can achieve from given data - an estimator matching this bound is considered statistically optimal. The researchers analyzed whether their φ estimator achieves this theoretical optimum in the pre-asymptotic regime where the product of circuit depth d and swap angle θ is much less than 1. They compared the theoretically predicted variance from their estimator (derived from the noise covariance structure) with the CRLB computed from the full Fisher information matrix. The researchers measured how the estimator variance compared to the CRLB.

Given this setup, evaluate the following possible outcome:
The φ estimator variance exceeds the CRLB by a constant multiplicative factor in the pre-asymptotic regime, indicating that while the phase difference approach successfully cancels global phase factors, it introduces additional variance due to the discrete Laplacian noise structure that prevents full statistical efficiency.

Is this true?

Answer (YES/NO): NO